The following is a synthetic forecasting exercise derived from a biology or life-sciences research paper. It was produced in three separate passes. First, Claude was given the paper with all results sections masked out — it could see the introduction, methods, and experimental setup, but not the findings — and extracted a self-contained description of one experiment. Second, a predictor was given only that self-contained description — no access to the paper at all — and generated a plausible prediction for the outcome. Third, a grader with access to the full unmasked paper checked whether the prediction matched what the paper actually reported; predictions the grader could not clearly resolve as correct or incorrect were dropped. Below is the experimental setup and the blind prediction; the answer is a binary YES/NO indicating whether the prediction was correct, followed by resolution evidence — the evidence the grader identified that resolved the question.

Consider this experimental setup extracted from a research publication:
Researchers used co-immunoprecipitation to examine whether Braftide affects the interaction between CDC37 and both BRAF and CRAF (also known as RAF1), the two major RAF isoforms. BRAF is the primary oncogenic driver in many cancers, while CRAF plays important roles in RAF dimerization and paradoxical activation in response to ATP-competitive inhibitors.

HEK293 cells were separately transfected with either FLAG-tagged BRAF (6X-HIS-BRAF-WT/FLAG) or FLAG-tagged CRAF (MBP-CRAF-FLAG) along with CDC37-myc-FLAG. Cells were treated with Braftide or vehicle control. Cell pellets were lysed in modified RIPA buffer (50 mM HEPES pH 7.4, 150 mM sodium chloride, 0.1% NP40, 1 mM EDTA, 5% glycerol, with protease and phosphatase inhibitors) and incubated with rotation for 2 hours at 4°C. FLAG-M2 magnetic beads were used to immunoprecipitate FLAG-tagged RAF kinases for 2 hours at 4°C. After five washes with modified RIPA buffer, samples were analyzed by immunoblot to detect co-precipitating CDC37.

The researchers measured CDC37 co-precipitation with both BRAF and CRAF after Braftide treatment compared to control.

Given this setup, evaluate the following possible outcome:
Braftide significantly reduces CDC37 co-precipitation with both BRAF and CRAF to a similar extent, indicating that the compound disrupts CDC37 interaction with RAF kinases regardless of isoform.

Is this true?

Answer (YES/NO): YES